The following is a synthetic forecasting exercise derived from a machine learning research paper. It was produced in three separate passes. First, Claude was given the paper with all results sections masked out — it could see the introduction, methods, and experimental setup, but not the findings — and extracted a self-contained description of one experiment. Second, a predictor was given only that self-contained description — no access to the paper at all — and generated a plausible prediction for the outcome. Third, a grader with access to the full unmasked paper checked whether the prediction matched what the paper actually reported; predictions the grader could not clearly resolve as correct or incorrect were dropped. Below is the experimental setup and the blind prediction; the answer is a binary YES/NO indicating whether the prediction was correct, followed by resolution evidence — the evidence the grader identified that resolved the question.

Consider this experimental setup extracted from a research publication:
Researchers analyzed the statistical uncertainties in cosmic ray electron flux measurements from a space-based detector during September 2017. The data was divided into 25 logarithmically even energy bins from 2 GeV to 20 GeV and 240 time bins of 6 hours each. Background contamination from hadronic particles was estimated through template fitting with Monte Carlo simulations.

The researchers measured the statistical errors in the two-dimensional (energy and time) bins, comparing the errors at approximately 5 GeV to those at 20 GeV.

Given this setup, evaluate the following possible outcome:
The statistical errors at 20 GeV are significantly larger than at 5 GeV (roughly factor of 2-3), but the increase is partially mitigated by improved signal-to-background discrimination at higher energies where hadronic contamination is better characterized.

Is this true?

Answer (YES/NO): NO